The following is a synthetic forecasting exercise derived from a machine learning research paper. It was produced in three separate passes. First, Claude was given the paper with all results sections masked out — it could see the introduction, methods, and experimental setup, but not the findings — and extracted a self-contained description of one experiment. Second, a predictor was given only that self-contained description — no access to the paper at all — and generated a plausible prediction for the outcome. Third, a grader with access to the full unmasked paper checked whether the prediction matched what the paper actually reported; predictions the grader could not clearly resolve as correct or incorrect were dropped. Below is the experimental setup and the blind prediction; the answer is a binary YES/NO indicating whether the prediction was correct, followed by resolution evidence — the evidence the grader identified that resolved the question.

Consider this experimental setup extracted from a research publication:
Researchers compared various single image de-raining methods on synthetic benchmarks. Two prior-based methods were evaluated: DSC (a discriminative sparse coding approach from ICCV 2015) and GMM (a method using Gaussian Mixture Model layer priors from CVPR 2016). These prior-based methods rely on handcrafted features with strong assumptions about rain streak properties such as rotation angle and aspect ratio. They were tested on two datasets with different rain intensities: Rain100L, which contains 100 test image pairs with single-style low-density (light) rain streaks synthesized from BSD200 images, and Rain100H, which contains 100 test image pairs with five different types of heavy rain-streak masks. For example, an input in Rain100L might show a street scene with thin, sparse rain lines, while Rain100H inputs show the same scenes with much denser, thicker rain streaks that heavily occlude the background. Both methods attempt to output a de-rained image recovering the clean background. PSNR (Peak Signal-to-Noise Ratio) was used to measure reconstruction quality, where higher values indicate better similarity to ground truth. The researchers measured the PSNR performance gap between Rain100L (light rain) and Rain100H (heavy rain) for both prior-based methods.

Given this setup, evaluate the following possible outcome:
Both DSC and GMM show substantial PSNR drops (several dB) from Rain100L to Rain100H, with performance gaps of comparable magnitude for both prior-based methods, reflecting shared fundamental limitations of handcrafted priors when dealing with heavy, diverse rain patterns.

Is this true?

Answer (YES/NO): NO